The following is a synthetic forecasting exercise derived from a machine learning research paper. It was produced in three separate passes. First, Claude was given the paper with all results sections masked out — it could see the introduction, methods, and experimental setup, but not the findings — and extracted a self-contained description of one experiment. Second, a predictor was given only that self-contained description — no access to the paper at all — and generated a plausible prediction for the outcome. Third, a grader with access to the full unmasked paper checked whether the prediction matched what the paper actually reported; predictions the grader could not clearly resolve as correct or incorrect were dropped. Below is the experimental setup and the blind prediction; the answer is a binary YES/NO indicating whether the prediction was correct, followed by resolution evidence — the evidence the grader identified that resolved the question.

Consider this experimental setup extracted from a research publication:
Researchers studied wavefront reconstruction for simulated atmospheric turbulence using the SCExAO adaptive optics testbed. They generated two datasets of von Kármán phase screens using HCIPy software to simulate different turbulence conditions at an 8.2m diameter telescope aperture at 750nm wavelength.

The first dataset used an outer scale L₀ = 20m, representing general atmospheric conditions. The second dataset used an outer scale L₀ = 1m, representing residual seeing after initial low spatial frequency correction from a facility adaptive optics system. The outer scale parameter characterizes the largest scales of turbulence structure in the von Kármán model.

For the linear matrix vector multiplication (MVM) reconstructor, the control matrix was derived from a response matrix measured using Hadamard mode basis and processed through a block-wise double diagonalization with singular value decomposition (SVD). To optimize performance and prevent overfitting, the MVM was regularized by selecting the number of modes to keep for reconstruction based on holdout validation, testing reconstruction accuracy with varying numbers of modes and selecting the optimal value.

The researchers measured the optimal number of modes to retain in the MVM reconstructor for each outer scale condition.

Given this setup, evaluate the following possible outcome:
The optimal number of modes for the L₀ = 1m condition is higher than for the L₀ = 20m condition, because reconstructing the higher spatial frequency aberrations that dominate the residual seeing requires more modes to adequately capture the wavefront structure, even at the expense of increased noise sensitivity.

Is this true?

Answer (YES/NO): YES